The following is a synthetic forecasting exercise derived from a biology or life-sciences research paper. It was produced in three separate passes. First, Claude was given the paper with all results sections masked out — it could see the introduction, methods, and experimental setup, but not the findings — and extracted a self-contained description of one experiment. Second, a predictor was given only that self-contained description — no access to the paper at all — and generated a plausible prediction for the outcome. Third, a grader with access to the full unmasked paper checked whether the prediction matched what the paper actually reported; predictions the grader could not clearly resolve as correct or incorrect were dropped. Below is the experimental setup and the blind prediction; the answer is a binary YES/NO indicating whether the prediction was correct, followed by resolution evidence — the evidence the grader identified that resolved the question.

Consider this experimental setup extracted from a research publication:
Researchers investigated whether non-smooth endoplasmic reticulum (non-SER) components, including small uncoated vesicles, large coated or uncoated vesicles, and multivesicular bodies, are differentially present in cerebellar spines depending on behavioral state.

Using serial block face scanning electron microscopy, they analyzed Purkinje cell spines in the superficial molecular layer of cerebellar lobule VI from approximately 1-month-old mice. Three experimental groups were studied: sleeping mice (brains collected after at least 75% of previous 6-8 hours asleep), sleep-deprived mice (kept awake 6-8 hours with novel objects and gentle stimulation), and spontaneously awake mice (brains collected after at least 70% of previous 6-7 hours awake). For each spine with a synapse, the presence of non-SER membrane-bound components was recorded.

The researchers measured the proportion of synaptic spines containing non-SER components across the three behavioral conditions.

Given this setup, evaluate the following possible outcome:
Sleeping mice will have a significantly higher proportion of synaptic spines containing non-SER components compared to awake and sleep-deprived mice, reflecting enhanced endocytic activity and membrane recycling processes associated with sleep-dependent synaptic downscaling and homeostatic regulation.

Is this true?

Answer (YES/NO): NO